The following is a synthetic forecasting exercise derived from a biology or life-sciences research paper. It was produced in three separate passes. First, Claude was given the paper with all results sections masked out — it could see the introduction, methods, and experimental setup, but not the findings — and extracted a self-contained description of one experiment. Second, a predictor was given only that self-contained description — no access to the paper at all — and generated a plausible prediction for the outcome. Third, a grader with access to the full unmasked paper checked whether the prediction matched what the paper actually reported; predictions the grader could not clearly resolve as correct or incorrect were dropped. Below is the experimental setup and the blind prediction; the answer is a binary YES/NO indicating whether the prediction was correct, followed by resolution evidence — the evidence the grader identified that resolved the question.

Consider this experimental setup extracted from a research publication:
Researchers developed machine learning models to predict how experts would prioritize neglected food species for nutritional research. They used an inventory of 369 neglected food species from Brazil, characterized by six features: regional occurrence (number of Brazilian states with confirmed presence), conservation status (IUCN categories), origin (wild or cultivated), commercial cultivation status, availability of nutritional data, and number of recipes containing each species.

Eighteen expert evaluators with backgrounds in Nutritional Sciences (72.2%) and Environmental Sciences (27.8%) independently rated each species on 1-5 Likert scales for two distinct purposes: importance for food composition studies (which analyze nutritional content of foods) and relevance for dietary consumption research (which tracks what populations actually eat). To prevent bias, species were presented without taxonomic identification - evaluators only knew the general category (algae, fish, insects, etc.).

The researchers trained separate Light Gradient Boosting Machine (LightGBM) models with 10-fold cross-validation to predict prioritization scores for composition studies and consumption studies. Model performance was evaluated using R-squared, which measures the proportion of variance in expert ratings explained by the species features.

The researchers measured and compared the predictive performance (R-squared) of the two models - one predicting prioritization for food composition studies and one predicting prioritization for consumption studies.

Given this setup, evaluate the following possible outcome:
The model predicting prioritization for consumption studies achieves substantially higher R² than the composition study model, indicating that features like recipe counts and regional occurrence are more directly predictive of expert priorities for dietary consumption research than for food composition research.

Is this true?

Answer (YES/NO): YES